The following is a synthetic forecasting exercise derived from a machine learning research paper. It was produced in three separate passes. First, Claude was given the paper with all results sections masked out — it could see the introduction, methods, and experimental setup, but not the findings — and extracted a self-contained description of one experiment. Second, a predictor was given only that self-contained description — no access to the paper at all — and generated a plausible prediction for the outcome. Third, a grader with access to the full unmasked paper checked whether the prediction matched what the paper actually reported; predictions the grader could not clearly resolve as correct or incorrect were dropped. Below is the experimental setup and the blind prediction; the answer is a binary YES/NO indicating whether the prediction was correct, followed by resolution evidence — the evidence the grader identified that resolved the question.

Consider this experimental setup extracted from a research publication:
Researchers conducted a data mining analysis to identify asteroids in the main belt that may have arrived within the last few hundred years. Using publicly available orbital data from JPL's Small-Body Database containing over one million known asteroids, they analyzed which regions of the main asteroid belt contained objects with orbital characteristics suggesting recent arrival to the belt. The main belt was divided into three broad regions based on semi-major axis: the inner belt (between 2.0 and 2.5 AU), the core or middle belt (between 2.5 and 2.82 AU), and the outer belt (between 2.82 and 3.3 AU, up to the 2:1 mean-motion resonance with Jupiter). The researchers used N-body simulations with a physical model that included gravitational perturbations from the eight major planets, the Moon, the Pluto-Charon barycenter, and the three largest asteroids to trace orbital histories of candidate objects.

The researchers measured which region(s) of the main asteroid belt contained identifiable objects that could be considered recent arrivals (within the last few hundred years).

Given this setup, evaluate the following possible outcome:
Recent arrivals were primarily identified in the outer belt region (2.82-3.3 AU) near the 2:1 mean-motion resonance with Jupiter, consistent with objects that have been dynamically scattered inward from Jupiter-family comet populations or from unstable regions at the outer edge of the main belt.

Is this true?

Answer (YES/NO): NO